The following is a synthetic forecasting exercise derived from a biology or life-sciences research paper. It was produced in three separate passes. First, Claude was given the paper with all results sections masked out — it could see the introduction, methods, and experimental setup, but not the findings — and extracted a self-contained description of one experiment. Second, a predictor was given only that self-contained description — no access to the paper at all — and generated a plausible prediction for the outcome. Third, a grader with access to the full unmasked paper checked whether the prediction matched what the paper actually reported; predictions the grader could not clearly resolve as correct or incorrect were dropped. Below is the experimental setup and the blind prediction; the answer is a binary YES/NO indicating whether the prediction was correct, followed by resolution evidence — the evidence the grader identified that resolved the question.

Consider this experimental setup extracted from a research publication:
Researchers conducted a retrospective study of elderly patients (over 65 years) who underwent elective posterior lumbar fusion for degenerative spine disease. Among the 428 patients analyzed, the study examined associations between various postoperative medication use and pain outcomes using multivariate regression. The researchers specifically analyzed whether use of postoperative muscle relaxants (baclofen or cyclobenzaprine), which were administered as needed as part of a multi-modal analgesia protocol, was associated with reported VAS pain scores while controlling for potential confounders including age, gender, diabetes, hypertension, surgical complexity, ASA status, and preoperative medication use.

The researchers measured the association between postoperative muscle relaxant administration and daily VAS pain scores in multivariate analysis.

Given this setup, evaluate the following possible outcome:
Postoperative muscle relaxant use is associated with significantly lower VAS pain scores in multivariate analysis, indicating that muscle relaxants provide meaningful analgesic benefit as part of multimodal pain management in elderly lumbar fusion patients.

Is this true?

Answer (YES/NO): NO